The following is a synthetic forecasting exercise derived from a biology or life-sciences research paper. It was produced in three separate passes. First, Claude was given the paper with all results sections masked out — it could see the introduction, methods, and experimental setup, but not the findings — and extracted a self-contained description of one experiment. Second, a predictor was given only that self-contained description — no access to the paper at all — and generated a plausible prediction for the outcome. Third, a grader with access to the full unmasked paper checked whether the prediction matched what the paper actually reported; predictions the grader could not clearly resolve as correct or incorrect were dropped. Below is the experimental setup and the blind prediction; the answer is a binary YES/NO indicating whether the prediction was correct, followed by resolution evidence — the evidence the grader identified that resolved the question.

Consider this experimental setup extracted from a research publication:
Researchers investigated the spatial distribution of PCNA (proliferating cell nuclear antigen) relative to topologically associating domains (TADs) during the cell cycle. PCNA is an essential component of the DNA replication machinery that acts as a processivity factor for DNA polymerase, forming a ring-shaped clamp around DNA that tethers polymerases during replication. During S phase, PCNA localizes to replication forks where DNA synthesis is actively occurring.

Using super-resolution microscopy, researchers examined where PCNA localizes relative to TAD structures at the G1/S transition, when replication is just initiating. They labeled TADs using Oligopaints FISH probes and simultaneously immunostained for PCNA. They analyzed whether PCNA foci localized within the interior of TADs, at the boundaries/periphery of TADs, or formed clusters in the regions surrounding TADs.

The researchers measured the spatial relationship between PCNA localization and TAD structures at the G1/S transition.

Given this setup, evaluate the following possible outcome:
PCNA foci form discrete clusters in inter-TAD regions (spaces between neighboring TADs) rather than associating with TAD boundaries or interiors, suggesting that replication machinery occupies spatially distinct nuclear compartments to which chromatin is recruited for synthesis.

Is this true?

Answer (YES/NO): YES